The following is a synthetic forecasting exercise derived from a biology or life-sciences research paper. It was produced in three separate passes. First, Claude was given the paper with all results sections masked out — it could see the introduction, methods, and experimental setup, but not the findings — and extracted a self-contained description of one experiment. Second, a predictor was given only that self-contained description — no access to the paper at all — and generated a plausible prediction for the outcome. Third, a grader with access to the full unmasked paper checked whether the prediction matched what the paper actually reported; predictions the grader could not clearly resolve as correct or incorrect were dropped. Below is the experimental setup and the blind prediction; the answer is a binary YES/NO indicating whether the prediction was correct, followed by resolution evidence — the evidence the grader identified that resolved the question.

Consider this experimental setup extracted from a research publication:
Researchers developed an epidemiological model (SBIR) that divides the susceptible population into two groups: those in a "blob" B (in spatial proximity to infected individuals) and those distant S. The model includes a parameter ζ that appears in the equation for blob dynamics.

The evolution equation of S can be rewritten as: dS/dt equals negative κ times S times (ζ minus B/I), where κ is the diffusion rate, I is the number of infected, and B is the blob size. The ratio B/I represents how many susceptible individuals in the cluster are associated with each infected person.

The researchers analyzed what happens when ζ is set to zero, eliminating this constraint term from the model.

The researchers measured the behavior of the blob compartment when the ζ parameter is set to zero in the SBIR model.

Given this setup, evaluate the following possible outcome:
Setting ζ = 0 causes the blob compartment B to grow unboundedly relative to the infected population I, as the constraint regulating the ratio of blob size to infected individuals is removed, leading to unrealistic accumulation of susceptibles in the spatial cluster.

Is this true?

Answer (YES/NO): YES